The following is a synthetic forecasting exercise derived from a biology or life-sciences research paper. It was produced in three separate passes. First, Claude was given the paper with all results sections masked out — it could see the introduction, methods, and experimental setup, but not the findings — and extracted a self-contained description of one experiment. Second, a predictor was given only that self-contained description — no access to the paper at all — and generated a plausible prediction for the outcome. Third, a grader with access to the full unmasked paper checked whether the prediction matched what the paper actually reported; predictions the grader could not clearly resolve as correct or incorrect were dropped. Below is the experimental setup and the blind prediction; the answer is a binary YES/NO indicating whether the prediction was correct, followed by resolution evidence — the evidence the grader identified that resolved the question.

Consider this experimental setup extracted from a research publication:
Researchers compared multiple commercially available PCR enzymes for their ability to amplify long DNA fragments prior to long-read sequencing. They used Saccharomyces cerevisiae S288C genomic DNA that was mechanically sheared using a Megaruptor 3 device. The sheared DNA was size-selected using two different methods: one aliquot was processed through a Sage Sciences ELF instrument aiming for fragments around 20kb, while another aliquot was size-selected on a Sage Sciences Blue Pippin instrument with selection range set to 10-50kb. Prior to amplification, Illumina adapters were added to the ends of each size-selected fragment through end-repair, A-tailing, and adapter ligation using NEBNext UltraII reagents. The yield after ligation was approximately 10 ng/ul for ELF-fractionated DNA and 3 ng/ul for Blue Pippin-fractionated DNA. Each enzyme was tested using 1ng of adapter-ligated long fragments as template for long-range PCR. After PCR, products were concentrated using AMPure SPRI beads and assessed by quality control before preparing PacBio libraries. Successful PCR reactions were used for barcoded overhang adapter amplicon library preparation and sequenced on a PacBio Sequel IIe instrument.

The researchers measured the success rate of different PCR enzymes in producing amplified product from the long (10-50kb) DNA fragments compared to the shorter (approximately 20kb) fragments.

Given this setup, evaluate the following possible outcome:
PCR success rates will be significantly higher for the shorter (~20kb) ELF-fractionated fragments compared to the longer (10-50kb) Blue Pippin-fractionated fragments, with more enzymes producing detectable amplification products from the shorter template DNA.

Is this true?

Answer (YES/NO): NO